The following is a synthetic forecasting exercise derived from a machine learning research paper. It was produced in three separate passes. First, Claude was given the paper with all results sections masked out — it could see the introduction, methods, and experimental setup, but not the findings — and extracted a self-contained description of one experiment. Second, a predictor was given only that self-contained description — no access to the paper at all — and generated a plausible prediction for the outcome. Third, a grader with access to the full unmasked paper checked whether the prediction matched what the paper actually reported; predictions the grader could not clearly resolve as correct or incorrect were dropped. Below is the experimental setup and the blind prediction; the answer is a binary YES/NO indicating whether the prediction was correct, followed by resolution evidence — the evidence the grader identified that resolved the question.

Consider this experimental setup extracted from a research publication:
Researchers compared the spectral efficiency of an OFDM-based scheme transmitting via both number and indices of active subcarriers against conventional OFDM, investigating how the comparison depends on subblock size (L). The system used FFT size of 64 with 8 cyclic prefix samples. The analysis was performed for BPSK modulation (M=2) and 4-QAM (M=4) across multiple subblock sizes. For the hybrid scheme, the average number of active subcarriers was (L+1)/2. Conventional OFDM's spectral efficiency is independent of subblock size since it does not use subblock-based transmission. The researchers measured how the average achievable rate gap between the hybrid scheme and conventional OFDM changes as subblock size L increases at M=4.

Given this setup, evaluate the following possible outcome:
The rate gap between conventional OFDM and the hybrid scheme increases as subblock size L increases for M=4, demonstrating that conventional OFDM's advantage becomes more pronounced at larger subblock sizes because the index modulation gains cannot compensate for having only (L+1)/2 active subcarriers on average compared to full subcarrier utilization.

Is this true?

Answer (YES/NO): NO